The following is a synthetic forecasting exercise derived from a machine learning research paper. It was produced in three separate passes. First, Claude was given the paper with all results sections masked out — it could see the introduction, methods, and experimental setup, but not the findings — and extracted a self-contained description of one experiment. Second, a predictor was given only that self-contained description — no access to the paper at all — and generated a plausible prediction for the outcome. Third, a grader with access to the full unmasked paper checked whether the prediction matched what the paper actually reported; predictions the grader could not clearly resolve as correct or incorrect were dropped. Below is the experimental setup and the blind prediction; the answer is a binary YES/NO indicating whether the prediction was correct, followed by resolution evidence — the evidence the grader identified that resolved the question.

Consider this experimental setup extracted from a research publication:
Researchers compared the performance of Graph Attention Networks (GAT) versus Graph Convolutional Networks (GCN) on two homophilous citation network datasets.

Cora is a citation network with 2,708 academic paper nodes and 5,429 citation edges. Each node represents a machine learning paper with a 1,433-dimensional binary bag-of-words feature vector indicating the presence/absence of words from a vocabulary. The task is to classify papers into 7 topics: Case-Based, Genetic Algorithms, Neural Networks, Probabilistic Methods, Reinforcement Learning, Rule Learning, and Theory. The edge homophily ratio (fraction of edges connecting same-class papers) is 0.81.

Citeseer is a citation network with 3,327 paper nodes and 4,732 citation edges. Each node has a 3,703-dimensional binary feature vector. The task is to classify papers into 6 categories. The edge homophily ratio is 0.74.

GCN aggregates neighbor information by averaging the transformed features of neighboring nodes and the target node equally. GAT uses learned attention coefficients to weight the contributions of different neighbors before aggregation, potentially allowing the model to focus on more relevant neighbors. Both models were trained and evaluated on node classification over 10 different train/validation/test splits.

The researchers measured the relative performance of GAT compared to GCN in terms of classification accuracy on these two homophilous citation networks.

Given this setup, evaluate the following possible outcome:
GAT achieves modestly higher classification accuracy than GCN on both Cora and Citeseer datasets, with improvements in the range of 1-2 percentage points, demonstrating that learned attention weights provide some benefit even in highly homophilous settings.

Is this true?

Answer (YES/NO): NO